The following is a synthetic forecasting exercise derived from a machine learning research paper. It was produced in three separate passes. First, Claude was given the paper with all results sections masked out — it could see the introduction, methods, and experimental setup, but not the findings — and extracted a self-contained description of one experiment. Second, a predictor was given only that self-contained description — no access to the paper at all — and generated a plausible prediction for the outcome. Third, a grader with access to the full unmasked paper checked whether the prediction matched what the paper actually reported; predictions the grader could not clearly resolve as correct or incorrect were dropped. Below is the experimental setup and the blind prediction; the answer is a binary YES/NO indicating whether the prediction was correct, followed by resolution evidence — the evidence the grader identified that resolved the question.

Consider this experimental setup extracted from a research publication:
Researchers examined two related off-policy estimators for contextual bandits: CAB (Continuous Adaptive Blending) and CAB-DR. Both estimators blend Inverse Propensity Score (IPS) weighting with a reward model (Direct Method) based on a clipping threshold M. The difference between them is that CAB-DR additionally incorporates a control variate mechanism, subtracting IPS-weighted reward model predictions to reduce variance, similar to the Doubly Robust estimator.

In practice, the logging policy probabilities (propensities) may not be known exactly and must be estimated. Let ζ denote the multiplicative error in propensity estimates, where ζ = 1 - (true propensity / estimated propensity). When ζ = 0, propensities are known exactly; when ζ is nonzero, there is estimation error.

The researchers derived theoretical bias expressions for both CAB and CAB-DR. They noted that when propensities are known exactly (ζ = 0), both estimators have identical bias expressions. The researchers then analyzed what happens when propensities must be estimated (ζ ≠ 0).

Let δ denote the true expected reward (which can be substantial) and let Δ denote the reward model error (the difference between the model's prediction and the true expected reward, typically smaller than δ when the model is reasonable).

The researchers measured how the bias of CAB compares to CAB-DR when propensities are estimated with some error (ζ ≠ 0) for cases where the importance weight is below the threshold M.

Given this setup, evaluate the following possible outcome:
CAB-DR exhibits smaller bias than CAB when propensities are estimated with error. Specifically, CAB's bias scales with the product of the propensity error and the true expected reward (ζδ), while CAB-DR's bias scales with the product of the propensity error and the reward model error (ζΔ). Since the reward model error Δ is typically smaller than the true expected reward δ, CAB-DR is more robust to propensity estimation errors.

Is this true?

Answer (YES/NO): YES